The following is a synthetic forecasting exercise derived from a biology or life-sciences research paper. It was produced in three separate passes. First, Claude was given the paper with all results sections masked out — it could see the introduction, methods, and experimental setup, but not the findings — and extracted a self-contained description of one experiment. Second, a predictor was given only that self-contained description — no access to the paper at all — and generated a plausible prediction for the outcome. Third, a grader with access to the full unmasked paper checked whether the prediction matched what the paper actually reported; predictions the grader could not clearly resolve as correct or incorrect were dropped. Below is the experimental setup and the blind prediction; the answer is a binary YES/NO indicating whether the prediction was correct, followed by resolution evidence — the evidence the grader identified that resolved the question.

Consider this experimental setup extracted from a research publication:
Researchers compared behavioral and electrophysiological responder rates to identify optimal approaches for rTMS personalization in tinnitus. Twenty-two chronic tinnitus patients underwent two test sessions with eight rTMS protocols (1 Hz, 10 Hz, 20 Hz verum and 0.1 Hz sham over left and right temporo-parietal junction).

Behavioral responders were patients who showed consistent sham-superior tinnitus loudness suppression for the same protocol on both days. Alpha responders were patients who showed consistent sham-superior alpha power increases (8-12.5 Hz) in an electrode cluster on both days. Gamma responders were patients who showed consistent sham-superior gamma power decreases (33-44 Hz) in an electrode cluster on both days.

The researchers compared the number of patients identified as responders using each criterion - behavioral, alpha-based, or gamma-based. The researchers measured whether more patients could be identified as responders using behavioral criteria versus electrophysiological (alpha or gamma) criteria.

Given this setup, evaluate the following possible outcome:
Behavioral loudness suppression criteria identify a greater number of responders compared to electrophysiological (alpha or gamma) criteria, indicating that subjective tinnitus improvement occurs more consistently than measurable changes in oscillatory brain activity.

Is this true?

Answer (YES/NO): NO